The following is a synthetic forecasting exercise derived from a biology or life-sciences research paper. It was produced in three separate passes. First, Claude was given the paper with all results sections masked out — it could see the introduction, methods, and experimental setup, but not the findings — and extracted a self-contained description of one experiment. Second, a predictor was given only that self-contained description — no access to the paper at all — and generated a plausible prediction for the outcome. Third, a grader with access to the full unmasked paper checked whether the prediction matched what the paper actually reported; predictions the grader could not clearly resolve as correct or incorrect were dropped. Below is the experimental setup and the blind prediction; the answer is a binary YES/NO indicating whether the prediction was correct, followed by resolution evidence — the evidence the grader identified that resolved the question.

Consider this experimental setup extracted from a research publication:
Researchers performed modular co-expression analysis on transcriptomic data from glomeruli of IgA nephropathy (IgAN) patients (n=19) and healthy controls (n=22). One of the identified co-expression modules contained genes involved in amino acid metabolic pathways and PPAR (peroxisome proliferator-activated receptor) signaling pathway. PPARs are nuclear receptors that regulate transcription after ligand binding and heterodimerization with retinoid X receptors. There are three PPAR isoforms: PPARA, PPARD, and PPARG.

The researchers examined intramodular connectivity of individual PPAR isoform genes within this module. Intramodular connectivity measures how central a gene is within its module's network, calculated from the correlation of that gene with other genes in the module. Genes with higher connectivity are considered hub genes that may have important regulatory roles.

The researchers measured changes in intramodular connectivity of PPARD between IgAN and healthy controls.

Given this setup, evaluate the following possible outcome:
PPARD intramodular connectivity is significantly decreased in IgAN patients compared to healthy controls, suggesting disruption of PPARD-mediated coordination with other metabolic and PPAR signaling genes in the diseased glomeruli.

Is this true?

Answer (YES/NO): NO